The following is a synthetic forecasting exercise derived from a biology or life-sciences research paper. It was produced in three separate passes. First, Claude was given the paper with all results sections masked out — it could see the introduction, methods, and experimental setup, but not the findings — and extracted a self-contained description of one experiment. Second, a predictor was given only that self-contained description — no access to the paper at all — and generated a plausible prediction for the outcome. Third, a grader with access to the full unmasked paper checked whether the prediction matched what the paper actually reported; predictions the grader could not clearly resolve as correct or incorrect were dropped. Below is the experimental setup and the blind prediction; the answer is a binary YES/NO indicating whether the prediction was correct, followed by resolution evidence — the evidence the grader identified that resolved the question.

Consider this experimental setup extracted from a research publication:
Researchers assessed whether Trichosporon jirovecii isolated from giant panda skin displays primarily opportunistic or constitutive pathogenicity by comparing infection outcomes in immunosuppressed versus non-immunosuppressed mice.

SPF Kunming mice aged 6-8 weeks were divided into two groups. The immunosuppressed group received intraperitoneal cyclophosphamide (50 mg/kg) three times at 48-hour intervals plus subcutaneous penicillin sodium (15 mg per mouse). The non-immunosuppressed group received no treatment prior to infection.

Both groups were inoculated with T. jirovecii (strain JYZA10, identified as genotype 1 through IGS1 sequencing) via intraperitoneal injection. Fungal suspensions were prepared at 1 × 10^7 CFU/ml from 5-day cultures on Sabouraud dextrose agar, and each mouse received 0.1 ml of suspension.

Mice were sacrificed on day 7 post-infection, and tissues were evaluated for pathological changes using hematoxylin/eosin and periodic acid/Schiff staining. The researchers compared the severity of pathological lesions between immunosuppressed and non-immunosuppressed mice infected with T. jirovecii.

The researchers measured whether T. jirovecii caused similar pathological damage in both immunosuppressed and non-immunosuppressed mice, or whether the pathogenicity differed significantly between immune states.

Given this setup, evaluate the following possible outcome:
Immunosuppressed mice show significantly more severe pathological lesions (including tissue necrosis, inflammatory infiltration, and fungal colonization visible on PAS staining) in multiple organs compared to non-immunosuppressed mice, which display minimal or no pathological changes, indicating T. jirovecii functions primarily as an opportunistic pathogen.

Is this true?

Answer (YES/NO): YES